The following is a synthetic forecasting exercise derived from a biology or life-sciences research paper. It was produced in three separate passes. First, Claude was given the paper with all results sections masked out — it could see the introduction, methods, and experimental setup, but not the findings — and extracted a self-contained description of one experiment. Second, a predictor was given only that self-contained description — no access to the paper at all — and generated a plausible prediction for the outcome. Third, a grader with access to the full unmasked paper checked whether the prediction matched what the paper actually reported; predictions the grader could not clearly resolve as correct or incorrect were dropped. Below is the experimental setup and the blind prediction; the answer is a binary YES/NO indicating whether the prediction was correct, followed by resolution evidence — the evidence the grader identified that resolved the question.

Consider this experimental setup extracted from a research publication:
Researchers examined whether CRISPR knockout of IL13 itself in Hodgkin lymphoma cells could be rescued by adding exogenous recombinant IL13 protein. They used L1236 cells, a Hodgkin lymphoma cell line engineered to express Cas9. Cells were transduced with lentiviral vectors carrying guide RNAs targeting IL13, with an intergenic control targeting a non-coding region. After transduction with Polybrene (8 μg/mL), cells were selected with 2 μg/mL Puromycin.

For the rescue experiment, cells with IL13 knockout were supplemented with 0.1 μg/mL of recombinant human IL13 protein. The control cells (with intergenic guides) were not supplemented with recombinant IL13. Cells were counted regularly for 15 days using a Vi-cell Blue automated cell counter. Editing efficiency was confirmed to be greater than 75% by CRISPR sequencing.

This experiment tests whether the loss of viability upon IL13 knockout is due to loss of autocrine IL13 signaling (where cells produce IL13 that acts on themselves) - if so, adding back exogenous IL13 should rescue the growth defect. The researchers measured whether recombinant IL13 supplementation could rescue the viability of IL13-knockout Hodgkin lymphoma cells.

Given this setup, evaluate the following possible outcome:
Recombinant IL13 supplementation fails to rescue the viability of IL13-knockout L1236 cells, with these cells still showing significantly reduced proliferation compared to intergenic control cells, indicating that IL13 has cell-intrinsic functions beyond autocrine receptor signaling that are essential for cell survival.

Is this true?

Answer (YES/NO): NO